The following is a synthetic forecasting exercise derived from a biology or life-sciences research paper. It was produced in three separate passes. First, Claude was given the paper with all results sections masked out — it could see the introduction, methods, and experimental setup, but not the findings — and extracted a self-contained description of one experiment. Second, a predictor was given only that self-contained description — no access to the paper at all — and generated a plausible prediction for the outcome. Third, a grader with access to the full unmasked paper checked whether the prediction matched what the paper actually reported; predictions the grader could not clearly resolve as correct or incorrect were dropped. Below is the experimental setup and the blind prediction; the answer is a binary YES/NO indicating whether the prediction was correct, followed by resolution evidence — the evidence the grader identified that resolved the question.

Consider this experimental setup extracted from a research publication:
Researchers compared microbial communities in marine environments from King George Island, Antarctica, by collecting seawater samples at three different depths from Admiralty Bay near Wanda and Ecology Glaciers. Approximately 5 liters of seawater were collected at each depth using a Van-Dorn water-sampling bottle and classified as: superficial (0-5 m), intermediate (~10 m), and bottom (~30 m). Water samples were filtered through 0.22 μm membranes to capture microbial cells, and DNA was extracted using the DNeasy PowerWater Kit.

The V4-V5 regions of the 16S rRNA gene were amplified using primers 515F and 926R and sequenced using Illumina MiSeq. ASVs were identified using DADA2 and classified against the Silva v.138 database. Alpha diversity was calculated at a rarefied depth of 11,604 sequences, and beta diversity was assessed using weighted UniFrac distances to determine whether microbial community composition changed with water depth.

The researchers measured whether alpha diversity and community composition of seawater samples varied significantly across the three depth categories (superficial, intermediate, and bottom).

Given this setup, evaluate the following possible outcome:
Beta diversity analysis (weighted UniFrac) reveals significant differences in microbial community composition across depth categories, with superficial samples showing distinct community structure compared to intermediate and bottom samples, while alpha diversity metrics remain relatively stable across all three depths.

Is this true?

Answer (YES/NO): NO